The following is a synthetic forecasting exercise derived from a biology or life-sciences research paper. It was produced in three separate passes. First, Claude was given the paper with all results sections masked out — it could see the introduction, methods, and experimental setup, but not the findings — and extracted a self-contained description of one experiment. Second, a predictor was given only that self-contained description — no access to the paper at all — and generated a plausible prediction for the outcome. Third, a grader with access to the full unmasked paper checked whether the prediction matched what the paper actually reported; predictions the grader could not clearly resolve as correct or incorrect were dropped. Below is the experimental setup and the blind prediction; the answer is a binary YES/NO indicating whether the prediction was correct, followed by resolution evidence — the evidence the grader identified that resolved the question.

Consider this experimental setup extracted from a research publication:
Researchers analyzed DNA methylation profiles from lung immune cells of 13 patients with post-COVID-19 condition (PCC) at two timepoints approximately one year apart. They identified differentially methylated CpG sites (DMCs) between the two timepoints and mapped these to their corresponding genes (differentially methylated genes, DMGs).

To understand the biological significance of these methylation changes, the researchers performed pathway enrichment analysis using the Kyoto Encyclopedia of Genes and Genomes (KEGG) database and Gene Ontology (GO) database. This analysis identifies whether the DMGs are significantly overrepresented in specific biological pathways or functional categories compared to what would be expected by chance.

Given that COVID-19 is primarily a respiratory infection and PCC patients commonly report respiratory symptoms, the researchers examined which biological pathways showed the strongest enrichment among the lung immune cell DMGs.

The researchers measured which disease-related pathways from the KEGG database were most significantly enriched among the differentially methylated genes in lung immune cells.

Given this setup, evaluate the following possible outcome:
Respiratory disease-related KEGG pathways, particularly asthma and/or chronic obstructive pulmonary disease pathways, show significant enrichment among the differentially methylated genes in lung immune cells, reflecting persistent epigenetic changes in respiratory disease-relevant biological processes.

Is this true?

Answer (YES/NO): NO